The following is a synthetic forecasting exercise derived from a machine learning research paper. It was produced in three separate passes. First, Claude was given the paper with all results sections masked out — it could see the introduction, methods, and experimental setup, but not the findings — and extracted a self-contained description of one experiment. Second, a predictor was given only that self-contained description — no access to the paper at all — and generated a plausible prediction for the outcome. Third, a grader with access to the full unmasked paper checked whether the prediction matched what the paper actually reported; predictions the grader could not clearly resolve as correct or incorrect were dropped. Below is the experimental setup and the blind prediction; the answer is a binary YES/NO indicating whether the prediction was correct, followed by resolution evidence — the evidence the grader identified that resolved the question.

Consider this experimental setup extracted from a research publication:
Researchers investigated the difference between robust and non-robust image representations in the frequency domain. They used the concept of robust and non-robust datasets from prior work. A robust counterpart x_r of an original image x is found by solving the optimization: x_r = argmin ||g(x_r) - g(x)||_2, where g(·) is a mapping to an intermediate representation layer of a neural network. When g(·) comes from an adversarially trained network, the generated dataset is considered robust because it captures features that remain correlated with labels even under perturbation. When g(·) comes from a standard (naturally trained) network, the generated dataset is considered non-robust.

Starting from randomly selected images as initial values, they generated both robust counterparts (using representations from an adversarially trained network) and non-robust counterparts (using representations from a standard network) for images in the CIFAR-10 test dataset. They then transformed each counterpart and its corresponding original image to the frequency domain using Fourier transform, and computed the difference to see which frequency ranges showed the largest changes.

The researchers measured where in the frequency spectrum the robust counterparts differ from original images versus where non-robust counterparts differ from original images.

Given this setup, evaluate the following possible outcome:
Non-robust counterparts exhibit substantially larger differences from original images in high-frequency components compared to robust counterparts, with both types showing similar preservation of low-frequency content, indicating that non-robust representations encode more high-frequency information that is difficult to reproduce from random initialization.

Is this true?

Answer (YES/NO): NO